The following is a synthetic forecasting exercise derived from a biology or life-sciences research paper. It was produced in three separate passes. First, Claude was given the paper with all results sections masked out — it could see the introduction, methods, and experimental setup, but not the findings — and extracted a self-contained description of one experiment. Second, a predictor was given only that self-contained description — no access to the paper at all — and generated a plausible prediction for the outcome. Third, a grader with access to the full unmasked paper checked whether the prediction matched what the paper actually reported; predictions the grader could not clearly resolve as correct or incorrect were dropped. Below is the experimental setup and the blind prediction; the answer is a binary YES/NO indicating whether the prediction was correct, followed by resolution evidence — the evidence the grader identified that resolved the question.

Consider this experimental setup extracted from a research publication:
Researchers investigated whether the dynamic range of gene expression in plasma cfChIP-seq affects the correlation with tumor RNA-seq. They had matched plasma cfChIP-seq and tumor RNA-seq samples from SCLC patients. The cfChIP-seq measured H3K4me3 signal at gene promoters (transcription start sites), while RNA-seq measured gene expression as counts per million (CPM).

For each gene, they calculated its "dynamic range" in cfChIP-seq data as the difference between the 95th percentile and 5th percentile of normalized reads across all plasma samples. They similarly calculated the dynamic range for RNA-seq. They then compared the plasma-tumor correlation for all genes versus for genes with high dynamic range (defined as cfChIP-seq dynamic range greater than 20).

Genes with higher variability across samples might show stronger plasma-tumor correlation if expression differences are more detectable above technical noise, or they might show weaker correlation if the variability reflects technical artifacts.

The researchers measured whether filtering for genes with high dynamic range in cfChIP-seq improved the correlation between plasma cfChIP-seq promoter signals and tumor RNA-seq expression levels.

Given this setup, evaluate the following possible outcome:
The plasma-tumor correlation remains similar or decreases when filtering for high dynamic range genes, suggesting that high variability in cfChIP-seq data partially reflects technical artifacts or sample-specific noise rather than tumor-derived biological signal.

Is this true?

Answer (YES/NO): NO